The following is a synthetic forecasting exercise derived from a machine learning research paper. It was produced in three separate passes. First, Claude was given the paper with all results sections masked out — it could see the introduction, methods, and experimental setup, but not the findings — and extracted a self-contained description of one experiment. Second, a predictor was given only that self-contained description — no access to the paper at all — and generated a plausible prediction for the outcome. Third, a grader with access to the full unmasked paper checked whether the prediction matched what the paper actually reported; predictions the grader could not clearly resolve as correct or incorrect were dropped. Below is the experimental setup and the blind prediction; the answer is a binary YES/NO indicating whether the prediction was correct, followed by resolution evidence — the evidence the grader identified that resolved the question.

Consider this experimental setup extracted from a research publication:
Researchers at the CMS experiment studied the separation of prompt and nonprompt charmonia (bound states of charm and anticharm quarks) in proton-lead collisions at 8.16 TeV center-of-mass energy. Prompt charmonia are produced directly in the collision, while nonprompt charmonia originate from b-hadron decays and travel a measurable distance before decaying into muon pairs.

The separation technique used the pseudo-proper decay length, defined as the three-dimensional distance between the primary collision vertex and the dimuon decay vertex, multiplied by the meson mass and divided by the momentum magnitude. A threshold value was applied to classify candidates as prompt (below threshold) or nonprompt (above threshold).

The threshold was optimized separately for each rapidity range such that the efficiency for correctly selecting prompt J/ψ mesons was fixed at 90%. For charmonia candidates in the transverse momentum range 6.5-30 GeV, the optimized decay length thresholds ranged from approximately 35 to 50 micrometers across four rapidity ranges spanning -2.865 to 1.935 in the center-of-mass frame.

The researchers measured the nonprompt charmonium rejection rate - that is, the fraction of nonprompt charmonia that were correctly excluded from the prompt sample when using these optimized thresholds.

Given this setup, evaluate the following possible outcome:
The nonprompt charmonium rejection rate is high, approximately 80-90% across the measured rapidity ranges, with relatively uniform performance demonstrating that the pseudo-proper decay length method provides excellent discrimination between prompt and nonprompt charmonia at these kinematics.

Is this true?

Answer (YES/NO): YES